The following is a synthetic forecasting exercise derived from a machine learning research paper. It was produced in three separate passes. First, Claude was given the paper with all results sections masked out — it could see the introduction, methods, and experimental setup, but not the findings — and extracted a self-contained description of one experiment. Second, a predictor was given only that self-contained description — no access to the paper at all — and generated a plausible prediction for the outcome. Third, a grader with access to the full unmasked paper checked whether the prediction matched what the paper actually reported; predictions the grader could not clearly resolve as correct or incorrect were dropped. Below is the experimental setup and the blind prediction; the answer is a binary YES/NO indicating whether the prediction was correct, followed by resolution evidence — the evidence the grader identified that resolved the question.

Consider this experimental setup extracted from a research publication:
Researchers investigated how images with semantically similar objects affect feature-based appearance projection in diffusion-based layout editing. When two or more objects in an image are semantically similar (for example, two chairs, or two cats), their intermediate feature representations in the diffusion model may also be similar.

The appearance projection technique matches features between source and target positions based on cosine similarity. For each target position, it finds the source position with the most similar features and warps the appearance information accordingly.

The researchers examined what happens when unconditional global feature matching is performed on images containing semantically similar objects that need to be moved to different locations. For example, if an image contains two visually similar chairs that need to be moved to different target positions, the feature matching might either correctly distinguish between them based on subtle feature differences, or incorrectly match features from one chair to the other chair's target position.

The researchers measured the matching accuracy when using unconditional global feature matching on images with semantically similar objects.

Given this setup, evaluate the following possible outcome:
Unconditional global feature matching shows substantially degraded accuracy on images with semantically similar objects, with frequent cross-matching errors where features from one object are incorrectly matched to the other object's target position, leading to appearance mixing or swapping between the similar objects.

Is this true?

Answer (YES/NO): YES